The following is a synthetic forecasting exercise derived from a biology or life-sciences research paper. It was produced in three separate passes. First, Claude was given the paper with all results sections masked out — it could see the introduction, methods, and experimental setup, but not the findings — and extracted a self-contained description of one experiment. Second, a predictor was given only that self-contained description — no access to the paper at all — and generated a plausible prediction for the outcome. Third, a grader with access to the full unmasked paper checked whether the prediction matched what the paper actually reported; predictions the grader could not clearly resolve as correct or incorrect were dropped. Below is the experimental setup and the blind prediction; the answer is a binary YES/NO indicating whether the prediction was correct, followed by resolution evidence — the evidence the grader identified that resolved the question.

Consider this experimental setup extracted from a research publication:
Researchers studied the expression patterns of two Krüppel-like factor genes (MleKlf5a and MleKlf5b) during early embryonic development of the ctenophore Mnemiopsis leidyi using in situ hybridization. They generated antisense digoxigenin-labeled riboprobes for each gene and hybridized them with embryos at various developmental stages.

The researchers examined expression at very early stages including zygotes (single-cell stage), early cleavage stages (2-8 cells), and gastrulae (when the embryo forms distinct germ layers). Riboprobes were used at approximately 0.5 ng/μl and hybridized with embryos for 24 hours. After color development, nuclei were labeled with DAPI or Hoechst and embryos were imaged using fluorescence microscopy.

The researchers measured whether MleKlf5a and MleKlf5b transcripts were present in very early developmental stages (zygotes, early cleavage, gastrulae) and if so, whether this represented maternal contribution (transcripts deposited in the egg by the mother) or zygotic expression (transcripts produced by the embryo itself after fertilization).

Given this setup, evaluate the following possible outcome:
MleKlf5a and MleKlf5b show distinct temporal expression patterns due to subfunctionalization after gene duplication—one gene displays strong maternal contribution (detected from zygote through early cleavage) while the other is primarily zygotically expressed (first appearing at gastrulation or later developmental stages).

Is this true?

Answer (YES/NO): NO